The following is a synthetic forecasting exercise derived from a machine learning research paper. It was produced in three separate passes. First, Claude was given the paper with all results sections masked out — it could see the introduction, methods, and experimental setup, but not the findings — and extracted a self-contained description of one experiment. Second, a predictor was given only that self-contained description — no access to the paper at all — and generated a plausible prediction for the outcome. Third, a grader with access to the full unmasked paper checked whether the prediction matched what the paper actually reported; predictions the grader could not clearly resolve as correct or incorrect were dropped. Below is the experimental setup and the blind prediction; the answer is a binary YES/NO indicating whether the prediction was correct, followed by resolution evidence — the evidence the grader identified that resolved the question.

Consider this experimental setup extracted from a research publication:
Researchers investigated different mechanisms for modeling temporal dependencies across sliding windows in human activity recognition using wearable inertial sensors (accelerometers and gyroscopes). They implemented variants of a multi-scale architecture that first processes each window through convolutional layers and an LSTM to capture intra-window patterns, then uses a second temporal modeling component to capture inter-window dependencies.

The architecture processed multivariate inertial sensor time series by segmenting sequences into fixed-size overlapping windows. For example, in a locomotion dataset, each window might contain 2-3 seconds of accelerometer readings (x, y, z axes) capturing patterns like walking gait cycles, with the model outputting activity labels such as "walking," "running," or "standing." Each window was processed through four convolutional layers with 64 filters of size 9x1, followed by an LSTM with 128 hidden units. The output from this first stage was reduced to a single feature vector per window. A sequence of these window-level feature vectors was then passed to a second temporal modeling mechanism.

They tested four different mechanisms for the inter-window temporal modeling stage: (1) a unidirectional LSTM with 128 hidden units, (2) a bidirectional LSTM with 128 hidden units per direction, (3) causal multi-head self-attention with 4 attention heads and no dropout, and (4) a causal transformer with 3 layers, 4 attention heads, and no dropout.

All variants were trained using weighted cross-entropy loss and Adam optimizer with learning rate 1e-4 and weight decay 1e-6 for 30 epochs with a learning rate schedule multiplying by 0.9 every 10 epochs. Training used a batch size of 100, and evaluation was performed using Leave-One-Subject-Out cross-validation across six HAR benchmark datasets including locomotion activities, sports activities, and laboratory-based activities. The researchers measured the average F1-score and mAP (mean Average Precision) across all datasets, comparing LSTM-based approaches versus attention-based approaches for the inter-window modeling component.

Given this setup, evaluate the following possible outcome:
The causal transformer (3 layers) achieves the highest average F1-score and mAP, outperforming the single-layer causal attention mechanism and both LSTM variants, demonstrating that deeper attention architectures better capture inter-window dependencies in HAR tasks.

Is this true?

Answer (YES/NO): NO